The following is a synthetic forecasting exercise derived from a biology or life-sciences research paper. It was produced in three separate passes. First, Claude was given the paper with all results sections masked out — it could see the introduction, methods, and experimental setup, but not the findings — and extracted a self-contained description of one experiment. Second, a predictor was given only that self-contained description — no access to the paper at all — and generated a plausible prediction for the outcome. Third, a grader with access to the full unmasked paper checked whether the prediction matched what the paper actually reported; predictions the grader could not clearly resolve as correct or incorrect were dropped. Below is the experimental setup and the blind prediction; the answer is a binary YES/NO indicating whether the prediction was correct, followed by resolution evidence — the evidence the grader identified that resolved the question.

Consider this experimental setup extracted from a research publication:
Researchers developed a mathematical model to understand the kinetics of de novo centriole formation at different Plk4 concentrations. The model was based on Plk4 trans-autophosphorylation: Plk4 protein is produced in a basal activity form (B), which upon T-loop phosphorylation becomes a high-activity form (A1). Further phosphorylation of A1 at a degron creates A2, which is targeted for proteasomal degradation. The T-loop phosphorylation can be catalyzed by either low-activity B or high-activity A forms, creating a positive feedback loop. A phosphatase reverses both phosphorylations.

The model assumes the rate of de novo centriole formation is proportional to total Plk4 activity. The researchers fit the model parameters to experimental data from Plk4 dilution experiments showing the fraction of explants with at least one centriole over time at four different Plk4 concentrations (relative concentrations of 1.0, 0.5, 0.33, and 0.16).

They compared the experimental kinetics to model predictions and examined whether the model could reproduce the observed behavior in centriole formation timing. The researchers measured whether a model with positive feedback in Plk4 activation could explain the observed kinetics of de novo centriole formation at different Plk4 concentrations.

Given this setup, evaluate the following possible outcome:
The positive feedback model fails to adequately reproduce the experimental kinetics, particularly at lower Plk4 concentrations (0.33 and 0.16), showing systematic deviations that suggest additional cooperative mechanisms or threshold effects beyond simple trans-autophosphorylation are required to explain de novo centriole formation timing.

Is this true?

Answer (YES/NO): NO